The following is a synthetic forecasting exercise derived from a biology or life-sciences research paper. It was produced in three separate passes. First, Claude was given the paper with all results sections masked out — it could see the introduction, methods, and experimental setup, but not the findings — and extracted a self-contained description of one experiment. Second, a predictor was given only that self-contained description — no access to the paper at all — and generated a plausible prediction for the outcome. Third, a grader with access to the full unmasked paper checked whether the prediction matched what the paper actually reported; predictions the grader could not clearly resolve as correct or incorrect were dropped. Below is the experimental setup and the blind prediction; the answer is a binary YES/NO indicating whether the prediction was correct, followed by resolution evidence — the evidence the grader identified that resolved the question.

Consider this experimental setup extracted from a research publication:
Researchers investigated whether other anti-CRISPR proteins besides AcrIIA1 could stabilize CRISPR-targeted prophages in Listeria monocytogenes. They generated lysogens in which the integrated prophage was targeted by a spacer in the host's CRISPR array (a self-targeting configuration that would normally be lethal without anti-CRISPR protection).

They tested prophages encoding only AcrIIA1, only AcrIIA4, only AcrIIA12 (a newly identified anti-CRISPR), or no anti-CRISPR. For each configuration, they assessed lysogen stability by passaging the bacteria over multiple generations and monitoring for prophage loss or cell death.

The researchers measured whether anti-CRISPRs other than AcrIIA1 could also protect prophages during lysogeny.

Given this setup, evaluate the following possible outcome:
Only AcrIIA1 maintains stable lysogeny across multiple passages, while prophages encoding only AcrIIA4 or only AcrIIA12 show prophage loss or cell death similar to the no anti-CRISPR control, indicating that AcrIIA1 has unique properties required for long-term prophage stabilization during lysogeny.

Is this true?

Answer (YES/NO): NO